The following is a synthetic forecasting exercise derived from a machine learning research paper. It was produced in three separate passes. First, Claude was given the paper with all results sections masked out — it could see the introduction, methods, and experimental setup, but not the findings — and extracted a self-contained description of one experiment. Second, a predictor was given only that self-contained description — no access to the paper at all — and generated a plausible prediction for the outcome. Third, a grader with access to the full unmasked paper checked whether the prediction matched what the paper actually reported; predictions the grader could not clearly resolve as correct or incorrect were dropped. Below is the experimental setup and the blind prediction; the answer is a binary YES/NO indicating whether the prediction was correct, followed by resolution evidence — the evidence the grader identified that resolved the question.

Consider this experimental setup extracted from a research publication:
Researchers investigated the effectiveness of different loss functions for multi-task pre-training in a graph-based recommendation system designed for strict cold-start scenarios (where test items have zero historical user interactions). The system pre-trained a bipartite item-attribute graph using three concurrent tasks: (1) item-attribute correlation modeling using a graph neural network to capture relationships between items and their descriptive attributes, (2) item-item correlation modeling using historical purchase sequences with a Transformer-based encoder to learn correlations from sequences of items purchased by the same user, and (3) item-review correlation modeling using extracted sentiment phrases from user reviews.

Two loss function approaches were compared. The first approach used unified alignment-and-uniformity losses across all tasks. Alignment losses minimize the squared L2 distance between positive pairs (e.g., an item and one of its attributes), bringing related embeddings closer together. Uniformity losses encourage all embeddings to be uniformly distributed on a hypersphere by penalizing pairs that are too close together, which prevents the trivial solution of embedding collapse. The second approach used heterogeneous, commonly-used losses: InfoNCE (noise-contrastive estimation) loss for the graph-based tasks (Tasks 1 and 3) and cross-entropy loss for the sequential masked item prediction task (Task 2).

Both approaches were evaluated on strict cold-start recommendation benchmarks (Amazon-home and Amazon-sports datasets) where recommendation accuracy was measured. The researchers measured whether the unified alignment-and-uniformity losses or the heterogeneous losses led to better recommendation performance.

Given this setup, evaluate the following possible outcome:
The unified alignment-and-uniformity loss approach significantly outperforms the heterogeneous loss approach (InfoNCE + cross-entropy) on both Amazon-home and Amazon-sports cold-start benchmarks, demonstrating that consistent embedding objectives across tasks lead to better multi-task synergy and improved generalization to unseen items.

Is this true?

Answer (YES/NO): NO